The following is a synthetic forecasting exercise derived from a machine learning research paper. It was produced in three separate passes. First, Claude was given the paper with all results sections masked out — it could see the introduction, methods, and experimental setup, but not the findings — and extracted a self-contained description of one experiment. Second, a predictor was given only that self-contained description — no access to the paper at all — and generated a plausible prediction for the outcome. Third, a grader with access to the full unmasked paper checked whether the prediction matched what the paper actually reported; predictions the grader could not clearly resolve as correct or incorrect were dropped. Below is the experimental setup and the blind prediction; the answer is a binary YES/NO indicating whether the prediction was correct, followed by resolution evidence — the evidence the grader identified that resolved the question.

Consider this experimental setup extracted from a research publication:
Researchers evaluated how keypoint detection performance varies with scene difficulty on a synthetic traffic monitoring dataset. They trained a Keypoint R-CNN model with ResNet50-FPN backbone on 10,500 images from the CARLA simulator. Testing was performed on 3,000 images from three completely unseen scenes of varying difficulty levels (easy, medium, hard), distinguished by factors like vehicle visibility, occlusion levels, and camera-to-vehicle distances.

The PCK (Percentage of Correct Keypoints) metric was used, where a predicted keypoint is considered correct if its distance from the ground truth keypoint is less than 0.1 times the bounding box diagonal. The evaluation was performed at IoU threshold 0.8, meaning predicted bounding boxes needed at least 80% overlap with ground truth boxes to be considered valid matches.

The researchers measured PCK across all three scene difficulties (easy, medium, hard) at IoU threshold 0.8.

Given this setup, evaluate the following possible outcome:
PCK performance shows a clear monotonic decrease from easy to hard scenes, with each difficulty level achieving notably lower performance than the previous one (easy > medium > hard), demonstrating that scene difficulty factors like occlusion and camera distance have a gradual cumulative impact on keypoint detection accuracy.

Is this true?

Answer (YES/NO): NO